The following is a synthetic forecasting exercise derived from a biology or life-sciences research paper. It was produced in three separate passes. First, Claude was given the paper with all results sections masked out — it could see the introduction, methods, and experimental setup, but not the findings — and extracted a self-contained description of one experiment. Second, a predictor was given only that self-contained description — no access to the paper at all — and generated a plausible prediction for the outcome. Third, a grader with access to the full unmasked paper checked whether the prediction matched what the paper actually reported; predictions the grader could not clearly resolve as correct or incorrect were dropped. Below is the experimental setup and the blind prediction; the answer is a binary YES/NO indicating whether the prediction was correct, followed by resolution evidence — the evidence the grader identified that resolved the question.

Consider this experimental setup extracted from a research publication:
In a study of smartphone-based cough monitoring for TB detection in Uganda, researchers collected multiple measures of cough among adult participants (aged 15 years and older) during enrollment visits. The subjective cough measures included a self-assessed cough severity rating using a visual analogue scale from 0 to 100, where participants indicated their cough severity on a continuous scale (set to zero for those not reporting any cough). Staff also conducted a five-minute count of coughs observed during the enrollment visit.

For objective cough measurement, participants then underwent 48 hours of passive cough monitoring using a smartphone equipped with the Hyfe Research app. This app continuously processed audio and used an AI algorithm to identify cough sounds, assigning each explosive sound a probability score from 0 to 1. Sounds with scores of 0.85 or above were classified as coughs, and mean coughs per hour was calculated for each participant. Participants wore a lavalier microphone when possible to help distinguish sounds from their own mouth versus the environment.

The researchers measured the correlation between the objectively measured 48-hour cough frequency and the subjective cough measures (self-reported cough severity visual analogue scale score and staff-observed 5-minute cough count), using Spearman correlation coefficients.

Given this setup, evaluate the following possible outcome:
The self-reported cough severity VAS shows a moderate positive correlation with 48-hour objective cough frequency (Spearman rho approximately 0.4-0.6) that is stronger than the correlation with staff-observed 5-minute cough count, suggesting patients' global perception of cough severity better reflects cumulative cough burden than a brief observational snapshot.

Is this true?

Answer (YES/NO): NO